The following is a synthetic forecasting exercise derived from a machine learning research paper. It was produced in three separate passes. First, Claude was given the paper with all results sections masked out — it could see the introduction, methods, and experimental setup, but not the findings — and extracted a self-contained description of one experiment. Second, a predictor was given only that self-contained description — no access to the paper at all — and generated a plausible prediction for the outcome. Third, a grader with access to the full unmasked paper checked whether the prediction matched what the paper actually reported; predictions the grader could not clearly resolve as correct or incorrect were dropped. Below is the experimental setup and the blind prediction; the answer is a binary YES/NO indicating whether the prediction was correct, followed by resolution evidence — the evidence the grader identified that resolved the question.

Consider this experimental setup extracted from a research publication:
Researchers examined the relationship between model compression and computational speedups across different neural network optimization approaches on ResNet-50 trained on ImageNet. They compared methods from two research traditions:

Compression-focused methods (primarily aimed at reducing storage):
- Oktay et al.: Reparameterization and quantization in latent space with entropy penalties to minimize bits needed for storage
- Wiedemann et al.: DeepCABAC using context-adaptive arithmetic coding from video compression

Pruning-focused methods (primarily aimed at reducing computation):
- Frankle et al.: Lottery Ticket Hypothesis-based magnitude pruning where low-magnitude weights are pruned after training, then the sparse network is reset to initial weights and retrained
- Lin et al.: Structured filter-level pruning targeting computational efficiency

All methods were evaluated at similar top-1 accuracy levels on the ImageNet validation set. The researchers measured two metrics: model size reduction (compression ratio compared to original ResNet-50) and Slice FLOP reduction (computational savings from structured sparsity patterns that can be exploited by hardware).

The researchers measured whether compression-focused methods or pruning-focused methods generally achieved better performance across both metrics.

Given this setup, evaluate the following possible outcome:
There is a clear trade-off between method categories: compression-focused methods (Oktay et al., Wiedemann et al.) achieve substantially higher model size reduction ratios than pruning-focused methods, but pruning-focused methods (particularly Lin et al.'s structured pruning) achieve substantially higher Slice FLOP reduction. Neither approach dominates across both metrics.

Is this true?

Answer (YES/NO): YES